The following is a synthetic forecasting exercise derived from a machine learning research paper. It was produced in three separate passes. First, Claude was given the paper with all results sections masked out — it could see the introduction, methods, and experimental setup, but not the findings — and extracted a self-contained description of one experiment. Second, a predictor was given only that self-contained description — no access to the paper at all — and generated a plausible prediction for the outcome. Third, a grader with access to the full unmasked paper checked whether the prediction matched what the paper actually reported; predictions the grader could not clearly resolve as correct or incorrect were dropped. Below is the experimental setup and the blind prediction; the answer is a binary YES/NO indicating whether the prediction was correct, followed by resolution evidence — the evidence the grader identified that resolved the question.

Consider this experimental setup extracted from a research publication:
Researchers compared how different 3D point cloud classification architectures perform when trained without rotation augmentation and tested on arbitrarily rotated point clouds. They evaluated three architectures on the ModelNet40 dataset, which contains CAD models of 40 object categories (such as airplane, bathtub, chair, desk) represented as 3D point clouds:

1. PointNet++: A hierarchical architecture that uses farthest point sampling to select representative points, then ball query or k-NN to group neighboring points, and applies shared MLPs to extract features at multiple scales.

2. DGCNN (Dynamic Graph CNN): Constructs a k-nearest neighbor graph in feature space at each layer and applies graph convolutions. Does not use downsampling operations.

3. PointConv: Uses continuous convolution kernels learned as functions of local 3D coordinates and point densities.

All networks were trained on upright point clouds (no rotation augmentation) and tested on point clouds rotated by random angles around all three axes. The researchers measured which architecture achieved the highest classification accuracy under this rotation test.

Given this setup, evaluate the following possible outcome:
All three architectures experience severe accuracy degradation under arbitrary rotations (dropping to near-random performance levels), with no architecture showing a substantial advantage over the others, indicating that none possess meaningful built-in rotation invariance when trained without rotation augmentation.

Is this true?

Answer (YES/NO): NO